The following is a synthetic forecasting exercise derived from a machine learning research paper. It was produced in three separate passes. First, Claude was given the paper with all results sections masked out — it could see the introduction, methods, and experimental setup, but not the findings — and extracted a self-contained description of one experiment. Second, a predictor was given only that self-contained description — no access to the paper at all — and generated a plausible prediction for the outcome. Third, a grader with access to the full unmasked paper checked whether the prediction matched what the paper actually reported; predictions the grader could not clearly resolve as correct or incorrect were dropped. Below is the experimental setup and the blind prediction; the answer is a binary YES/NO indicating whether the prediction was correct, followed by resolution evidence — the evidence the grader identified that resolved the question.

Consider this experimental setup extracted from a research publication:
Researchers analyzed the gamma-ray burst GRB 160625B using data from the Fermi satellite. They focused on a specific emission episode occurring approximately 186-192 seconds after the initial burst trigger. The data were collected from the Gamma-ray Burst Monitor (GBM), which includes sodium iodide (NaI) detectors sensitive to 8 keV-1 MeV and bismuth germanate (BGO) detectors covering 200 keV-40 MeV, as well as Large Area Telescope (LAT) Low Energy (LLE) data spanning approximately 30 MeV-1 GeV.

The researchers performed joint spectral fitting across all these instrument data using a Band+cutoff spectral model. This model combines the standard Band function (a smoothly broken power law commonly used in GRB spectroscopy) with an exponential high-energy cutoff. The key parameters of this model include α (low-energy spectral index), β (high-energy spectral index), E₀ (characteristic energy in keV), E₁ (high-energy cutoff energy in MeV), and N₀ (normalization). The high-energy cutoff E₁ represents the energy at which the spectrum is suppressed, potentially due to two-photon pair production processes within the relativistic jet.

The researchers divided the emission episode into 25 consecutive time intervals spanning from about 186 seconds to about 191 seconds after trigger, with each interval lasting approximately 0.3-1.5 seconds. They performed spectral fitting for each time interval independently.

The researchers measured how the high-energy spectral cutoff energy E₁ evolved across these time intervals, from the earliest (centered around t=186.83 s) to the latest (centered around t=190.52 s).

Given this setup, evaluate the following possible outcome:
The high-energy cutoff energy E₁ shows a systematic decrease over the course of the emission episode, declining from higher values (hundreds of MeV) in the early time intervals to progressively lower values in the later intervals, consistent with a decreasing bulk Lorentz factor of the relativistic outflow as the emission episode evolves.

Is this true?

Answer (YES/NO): NO